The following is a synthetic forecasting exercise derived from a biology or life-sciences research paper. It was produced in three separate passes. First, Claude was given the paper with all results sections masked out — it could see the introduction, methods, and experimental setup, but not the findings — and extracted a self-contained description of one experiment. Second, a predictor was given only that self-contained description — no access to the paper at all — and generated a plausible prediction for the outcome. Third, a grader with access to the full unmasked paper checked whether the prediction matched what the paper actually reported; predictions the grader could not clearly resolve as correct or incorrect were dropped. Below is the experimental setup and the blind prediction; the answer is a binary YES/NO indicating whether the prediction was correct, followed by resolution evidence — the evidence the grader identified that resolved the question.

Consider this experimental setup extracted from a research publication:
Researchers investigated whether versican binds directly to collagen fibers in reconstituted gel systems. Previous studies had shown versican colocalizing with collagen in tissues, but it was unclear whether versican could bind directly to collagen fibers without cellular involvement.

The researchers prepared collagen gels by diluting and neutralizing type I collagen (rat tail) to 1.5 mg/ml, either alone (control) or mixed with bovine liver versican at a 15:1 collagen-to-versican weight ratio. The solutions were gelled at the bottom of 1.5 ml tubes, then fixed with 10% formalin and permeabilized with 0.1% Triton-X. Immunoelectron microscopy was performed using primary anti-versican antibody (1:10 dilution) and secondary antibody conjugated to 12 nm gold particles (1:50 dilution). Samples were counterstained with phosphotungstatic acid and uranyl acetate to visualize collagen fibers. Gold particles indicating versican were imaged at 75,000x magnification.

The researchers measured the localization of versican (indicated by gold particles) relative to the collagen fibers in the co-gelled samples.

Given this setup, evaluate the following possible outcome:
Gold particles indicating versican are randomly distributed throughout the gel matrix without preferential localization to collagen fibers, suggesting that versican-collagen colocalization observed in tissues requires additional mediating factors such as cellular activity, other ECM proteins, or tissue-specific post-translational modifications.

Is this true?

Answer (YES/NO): NO